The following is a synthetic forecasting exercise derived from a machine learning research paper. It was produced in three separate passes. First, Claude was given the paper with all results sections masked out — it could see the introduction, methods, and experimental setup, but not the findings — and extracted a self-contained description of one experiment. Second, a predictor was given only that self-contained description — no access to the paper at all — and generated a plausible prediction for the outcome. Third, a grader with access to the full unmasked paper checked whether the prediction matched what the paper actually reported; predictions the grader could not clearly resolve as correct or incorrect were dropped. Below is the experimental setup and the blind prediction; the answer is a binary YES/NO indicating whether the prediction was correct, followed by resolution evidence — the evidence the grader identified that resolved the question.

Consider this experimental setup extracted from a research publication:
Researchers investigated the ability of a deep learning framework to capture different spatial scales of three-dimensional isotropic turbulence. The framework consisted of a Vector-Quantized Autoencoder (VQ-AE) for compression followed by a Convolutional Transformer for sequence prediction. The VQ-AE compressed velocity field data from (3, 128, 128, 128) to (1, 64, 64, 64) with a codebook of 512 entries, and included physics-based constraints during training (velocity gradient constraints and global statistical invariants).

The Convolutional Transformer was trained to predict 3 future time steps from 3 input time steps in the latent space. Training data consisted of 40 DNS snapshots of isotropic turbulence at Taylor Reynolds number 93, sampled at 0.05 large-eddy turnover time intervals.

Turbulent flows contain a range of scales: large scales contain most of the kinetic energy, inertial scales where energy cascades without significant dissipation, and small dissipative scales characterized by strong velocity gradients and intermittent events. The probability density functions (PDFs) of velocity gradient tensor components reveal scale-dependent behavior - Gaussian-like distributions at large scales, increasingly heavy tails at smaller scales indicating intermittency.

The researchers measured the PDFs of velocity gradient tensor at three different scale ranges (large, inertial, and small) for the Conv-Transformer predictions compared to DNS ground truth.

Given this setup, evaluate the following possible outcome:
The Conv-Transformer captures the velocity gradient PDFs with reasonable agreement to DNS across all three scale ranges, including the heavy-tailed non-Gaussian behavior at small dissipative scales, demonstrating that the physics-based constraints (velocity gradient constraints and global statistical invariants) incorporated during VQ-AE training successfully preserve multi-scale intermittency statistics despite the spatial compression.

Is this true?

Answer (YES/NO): NO